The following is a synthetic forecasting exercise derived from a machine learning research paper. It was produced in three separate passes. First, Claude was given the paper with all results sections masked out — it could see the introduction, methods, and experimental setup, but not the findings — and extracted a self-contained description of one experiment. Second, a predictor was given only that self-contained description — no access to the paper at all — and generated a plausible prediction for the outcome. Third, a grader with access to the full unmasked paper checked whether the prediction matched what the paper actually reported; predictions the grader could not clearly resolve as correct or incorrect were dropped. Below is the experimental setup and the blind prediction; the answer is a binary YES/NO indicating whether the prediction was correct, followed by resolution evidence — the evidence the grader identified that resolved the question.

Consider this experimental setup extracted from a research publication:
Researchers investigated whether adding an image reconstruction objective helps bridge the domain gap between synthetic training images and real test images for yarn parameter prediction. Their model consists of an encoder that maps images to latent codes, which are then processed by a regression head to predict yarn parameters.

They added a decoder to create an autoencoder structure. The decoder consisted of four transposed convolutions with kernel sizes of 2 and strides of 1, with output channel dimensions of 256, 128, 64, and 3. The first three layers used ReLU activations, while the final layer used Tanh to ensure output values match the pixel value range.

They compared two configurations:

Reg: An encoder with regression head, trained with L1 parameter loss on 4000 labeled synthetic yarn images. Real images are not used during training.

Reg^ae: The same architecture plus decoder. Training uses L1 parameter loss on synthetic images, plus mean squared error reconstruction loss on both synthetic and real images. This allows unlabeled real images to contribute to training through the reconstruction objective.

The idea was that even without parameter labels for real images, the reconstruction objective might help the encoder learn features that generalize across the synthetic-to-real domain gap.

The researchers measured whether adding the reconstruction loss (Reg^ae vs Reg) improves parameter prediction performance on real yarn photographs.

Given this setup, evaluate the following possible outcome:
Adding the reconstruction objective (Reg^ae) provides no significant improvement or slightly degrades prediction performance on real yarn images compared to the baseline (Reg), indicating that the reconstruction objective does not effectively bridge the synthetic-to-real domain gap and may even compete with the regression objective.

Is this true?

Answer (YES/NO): YES